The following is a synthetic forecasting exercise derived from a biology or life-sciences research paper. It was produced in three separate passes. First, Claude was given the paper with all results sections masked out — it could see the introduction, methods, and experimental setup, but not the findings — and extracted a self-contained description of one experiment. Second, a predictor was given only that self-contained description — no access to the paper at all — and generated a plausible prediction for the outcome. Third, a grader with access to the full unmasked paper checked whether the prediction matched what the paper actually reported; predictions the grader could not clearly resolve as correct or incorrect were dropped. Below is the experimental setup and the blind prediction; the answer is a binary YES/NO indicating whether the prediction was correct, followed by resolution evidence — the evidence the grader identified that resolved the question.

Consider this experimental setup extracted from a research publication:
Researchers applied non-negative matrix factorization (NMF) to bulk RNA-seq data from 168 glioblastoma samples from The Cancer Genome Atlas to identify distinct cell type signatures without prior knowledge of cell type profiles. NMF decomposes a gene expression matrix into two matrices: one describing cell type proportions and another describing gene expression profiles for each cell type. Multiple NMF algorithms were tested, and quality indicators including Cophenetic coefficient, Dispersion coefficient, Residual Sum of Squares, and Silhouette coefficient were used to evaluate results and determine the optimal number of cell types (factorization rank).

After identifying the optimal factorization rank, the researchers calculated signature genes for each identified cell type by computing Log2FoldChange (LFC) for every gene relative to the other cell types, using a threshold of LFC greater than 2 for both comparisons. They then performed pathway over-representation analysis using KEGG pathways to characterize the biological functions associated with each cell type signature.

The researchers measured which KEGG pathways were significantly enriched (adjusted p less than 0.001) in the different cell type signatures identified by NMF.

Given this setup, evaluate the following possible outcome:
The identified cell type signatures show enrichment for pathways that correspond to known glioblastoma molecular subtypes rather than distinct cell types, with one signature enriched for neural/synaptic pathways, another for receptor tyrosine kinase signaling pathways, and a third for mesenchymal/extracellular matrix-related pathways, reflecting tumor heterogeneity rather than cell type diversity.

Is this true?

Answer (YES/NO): NO